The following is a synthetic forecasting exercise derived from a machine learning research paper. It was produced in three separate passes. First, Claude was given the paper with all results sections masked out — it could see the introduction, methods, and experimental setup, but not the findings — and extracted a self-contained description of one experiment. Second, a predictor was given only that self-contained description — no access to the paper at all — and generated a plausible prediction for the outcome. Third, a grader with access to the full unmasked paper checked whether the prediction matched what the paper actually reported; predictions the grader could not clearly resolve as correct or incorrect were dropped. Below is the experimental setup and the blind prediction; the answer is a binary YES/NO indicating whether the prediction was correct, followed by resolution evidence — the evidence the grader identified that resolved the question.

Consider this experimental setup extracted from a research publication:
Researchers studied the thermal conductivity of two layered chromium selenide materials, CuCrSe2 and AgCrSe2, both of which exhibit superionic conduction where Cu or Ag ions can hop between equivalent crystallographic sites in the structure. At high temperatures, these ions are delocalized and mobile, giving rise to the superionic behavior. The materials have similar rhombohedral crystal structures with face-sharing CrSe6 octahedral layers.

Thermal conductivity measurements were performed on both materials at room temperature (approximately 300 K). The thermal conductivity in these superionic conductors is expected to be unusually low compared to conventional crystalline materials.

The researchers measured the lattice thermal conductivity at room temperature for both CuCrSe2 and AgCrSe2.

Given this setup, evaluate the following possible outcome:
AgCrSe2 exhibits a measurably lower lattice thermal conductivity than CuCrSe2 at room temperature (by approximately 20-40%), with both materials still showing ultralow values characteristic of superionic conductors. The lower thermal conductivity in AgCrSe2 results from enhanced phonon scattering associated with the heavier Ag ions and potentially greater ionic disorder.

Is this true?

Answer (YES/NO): NO